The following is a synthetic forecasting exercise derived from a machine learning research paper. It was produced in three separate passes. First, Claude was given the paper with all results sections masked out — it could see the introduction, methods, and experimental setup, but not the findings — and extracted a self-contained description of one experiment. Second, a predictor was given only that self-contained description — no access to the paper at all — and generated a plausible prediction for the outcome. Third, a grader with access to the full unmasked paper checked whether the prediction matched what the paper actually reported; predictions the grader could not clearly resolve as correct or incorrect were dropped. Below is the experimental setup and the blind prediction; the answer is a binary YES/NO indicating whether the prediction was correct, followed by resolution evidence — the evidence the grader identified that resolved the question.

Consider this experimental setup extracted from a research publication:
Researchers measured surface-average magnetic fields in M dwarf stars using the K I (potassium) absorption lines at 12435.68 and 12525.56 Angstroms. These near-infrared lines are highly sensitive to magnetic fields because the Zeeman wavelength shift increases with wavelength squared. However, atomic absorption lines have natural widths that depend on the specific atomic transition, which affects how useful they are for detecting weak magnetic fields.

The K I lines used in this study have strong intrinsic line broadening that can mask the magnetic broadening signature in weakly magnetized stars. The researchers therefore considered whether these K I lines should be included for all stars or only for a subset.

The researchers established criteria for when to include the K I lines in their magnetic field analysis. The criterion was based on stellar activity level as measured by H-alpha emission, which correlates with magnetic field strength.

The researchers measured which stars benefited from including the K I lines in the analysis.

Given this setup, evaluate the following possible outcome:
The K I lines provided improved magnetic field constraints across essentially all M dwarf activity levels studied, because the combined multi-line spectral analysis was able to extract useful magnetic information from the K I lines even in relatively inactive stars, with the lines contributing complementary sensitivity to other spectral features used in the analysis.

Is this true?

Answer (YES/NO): NO